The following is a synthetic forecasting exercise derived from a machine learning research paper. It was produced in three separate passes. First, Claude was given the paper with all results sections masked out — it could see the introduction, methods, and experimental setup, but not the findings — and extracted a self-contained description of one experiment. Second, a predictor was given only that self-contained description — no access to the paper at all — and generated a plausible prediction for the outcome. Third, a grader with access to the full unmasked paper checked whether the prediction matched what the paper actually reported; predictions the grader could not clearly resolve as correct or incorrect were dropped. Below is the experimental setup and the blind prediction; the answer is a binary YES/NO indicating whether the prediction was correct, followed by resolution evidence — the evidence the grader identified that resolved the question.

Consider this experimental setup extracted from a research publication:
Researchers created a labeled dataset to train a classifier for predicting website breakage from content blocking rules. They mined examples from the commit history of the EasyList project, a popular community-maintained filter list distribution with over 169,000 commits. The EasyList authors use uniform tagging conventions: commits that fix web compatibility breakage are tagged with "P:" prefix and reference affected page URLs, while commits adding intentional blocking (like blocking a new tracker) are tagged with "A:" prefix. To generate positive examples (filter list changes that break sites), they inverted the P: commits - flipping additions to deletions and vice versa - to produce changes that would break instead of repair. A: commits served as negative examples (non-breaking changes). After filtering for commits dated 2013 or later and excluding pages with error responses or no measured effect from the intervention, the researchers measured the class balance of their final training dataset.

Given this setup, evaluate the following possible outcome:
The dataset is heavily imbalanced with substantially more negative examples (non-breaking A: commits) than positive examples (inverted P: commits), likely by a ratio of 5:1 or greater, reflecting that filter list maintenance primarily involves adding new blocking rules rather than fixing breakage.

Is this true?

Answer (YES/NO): NO